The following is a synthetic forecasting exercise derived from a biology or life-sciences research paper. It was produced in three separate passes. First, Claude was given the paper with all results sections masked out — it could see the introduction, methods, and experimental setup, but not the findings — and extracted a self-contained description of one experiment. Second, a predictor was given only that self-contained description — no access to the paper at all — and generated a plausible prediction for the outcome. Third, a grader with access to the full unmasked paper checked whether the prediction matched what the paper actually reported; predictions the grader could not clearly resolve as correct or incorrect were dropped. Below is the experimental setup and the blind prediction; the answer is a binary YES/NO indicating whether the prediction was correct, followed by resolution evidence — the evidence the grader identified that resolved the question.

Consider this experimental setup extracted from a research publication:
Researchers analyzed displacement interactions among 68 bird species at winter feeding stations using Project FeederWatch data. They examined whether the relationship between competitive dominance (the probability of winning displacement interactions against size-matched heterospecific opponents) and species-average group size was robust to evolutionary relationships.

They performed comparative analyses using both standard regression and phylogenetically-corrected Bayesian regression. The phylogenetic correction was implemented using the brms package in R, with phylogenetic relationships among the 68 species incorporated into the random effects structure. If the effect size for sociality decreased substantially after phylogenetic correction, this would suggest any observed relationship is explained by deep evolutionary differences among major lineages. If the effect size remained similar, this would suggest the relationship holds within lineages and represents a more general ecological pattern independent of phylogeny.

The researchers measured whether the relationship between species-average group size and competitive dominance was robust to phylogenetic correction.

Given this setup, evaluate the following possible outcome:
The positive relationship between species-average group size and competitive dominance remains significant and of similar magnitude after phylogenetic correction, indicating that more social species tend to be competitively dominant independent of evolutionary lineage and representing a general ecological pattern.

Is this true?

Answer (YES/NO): NO